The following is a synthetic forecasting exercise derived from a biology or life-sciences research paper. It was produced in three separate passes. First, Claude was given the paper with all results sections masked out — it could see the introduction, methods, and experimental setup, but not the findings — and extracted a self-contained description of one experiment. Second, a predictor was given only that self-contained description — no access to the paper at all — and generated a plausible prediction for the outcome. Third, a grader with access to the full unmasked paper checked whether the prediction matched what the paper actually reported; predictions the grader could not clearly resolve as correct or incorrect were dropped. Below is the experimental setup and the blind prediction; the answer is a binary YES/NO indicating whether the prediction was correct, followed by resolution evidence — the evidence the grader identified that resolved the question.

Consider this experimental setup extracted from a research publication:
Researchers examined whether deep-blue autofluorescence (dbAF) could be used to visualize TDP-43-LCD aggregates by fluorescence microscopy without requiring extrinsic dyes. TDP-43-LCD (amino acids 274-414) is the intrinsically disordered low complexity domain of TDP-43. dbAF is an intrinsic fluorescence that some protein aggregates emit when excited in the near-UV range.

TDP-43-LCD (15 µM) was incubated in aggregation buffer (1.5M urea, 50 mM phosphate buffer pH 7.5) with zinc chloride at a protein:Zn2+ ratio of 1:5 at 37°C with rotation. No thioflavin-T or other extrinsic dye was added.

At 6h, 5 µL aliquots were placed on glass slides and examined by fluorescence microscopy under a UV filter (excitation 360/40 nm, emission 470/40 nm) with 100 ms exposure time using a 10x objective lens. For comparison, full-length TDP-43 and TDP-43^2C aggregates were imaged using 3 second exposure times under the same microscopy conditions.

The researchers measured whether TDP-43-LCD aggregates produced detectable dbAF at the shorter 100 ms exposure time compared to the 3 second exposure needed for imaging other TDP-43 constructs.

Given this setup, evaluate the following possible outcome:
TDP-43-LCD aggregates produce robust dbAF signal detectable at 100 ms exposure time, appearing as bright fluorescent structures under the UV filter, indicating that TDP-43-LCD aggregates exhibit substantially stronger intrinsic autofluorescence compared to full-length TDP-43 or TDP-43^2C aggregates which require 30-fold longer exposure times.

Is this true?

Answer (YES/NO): YES